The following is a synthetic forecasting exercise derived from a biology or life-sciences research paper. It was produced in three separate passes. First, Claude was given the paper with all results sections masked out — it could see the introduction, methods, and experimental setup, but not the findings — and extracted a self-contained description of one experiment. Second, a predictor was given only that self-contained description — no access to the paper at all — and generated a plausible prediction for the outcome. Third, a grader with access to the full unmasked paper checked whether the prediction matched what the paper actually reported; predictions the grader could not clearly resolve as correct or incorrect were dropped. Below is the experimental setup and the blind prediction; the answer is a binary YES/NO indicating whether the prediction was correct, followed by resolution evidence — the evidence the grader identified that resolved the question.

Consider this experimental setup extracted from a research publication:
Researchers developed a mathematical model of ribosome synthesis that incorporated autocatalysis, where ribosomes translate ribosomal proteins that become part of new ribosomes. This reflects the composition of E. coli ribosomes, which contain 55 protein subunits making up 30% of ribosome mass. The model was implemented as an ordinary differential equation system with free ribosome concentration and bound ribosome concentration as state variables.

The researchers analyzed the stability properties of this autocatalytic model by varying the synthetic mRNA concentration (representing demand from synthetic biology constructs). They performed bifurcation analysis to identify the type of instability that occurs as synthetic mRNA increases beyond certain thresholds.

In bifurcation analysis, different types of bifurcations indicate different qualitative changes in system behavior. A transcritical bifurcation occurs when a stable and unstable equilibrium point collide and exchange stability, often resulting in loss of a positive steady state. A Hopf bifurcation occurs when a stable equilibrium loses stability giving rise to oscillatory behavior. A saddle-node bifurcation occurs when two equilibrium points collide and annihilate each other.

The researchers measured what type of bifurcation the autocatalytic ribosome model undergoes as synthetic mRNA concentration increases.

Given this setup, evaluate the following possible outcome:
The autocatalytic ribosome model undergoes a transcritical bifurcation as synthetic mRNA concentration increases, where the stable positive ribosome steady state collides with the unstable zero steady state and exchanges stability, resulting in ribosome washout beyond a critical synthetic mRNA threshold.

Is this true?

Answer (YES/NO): YES